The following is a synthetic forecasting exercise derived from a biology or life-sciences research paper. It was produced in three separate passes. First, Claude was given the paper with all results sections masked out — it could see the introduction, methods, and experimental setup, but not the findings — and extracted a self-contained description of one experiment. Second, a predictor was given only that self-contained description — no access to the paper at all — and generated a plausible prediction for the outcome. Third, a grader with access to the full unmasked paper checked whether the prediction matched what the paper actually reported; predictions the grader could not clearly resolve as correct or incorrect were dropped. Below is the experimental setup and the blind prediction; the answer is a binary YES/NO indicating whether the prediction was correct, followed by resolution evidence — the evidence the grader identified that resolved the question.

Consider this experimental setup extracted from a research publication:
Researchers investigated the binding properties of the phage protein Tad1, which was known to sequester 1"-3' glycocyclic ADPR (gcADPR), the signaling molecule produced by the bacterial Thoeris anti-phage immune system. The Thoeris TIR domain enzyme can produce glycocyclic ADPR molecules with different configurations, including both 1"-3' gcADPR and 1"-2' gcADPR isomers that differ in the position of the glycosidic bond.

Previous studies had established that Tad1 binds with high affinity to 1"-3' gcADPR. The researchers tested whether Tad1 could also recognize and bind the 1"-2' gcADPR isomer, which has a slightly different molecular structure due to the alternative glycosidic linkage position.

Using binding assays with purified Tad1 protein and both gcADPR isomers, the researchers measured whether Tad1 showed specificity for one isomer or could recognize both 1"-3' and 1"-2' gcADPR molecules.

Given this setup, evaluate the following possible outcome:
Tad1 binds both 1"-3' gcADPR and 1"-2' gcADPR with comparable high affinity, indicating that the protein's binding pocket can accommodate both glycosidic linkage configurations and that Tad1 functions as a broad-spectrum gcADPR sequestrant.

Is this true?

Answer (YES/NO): YES